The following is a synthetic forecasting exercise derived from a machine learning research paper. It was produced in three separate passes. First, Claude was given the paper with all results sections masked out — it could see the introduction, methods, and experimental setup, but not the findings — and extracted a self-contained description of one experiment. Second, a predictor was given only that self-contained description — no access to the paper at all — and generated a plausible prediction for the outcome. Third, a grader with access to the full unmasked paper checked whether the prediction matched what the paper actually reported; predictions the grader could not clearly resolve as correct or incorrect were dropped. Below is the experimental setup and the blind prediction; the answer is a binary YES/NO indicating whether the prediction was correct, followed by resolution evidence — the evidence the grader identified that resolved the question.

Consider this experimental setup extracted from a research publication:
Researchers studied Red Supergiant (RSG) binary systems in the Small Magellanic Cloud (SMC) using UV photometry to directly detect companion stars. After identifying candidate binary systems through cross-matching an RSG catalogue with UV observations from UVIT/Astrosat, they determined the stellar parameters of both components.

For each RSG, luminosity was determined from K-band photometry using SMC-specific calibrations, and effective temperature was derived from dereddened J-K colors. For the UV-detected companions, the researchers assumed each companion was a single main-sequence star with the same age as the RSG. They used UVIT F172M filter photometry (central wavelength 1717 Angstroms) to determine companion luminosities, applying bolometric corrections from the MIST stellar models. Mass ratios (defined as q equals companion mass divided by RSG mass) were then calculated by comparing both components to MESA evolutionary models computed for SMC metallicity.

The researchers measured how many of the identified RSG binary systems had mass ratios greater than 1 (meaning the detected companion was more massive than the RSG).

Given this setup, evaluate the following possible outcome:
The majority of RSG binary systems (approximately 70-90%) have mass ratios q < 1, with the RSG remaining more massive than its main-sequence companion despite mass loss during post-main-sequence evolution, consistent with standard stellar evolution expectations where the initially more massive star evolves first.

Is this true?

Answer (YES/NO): NO